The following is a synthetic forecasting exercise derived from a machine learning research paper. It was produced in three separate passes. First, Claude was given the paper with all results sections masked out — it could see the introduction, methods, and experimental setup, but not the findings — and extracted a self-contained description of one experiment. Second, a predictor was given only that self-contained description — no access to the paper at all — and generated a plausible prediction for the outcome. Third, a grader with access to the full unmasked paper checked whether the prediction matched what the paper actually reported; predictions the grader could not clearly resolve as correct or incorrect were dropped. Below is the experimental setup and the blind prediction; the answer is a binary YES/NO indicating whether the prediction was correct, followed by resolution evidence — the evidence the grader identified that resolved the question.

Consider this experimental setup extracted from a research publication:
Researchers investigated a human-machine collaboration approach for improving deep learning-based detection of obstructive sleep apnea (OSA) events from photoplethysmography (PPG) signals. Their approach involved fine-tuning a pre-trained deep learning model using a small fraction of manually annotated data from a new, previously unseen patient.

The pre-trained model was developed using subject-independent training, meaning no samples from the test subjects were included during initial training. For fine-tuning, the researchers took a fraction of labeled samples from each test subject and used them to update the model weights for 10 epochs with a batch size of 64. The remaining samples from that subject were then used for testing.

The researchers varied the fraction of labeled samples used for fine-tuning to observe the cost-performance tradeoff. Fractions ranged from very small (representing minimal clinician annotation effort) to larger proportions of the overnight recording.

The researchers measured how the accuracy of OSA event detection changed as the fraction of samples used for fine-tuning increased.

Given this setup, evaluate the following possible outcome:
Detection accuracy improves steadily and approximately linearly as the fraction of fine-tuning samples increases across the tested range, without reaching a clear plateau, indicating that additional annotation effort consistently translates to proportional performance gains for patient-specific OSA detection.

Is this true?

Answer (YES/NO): NO